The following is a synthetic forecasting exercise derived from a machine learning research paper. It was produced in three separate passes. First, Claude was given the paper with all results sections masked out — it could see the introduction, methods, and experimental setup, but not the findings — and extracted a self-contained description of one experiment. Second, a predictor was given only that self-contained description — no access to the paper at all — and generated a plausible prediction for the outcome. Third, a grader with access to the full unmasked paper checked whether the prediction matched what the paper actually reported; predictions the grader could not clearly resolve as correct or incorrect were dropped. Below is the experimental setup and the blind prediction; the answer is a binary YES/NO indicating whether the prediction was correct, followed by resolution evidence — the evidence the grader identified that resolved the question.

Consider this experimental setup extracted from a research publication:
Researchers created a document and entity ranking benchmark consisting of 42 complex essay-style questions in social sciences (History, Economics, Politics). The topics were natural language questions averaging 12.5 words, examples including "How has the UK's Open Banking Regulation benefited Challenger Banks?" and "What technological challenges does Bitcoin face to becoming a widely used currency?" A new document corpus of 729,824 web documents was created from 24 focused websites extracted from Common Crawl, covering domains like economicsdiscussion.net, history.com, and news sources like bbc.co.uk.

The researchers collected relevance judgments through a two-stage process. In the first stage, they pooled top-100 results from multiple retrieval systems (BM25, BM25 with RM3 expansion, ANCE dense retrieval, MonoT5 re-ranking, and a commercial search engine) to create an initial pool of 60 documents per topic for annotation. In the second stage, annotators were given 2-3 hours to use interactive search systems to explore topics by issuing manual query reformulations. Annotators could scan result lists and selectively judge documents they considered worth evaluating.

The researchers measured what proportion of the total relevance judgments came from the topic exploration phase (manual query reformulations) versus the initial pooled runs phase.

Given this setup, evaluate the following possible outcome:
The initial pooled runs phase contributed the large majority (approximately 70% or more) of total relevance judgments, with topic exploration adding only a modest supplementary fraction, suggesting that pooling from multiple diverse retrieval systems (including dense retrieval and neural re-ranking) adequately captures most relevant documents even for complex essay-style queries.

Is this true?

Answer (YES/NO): NO